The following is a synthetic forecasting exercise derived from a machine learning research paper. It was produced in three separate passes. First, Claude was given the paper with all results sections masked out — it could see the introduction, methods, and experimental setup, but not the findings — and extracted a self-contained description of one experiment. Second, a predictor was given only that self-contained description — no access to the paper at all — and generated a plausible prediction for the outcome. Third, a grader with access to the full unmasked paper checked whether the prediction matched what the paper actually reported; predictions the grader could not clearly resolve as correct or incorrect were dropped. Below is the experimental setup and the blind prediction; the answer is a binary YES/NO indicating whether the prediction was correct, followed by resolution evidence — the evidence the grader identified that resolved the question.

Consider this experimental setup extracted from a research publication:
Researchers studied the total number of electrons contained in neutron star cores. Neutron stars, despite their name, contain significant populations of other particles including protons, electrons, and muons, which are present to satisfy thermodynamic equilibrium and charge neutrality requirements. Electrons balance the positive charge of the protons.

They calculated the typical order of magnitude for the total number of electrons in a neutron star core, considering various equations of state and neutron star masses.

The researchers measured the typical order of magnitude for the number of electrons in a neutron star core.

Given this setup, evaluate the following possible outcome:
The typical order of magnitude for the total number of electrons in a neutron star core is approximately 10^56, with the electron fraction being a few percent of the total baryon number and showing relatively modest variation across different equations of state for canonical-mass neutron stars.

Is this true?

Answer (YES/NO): YES